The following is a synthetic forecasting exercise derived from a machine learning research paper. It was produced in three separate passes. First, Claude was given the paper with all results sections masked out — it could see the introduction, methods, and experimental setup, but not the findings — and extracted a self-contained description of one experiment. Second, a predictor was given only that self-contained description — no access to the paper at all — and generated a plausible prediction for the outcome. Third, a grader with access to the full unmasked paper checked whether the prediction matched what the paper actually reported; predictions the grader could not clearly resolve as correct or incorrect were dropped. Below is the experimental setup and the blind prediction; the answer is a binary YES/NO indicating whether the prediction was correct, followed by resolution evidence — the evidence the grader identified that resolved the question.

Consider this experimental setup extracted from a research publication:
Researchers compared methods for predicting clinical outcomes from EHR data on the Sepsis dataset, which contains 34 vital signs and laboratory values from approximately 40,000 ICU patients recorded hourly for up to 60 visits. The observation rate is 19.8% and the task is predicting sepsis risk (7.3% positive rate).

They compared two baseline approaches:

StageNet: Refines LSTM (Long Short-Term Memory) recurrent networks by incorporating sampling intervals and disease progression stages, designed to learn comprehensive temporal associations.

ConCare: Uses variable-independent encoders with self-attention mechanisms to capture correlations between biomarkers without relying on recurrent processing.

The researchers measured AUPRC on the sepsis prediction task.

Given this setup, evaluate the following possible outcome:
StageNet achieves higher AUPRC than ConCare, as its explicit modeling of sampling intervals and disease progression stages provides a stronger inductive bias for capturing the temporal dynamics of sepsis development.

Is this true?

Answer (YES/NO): NO